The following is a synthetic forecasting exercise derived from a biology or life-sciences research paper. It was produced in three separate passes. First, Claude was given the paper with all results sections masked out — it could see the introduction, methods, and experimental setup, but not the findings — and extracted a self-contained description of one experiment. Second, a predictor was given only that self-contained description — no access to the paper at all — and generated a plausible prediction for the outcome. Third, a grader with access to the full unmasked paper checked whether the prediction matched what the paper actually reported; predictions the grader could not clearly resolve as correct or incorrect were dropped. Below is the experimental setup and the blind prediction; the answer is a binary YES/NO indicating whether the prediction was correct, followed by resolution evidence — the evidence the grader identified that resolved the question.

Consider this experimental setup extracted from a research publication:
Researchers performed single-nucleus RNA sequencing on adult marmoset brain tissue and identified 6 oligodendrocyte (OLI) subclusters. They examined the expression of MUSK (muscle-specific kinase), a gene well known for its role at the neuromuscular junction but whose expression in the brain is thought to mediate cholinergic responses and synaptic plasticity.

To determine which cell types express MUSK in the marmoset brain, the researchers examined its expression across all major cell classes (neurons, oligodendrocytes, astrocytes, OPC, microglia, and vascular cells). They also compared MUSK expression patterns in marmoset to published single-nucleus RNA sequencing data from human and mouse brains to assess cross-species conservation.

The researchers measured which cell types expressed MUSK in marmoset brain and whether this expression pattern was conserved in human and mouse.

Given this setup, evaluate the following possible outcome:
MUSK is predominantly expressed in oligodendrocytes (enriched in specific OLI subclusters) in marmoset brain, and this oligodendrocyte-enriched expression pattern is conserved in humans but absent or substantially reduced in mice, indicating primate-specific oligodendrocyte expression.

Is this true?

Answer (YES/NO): YES